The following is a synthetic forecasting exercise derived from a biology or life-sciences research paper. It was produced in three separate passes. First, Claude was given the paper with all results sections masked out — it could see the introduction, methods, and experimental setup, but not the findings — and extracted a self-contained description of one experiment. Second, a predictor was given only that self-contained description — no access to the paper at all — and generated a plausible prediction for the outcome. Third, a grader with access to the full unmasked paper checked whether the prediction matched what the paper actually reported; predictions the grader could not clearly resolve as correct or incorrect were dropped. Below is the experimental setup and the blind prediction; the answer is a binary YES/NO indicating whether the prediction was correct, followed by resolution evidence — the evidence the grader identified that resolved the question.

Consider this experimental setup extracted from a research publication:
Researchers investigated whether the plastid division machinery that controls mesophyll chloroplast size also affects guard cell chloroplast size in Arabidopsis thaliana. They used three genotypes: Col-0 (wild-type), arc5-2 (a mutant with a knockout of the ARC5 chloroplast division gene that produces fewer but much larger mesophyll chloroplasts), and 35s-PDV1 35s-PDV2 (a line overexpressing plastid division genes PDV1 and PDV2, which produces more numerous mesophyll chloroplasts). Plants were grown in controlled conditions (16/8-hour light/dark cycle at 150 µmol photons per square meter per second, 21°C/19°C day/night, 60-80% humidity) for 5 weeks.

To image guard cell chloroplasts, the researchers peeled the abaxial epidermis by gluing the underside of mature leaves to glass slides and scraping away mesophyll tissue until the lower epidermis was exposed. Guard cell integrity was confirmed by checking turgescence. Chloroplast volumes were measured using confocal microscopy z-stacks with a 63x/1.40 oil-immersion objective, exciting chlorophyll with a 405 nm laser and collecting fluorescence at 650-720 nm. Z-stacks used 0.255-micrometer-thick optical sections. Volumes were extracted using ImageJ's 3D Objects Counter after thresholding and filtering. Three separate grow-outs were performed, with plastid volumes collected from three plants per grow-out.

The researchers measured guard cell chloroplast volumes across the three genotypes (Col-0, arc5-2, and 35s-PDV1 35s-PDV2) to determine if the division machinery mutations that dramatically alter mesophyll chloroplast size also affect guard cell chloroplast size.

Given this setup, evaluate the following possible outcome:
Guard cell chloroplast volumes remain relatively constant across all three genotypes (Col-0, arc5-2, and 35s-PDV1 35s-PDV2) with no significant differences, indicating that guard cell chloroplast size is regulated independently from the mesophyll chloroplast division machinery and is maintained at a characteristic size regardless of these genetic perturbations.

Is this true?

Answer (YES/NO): YES